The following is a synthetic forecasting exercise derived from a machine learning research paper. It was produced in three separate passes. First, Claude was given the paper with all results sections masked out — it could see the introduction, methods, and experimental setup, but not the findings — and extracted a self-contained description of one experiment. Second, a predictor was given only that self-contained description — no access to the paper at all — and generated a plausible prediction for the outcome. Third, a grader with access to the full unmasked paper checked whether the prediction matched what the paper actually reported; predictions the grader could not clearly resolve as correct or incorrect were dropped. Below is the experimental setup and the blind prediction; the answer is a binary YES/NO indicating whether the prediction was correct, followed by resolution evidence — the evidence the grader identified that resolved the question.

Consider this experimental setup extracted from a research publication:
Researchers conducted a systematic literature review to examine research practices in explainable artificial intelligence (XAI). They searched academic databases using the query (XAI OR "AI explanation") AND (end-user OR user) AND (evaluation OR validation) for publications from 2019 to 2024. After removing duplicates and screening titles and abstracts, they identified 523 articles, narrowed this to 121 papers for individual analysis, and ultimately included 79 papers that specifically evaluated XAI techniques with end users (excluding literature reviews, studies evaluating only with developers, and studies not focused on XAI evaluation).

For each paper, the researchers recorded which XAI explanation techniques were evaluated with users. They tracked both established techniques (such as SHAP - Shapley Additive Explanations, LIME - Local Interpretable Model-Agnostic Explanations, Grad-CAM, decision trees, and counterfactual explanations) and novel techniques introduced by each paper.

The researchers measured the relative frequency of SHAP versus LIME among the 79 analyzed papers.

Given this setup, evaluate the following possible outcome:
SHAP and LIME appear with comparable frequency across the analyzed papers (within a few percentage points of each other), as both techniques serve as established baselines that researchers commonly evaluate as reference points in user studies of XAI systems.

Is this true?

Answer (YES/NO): YES